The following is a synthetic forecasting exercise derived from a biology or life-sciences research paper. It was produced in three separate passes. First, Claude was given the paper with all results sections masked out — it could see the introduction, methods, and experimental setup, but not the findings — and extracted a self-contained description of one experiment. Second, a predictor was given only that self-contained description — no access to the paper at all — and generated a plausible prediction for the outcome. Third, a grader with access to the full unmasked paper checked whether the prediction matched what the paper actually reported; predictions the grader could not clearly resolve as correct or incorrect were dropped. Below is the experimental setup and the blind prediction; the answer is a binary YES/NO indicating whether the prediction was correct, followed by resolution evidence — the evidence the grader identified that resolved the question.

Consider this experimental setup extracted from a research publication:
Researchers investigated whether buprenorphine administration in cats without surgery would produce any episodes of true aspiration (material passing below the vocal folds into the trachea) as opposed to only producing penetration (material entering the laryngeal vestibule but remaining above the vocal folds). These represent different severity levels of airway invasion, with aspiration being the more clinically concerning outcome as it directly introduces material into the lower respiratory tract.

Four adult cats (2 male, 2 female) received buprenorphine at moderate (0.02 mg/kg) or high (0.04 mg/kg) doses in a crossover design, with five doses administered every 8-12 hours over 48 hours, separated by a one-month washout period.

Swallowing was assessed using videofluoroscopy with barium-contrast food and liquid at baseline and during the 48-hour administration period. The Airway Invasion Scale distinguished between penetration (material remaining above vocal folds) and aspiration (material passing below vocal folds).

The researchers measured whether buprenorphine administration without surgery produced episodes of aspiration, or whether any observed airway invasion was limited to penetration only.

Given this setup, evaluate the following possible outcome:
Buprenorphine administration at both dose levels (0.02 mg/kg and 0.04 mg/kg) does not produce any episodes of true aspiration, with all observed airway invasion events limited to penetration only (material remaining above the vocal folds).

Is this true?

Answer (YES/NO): NO